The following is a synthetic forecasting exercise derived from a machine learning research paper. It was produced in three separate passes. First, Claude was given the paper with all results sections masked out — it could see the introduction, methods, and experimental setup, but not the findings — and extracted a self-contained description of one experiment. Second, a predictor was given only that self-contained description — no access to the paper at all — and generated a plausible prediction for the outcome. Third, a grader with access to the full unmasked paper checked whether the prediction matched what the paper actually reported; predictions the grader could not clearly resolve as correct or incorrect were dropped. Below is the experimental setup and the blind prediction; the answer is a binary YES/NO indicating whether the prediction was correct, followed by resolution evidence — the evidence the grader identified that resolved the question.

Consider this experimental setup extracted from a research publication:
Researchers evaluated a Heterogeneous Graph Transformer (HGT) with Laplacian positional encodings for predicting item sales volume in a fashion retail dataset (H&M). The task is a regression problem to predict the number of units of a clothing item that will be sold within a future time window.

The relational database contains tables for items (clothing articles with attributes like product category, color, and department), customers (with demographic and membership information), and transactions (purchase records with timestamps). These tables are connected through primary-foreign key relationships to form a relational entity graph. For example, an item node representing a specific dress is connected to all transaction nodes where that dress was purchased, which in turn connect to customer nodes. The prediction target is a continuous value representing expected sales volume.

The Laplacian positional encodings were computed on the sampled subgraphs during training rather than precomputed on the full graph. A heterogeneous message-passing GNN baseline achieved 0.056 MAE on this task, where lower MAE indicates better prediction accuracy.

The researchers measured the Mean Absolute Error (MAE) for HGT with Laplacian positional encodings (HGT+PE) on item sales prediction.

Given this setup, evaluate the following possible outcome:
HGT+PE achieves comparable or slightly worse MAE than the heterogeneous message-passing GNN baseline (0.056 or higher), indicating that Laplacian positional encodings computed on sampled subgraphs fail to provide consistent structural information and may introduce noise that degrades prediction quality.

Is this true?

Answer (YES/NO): YES